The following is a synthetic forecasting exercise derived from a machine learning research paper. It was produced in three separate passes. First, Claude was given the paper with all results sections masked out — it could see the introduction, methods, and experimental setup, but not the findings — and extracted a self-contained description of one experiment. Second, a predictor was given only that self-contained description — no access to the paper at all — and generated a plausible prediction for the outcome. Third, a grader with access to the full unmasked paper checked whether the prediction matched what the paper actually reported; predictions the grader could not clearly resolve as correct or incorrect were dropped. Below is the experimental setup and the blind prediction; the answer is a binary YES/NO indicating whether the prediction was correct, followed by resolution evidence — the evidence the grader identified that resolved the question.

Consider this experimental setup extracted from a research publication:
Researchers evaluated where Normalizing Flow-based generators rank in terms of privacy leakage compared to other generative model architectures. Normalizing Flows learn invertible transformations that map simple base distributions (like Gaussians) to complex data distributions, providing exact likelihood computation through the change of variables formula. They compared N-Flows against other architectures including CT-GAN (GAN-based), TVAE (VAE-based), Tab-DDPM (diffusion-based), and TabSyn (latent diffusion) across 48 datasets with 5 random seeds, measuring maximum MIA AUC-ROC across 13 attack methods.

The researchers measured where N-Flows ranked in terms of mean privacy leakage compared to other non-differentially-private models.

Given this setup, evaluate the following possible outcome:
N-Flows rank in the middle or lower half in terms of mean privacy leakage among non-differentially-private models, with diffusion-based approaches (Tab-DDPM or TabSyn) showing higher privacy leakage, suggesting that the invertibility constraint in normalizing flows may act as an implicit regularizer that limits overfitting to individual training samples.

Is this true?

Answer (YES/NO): YES